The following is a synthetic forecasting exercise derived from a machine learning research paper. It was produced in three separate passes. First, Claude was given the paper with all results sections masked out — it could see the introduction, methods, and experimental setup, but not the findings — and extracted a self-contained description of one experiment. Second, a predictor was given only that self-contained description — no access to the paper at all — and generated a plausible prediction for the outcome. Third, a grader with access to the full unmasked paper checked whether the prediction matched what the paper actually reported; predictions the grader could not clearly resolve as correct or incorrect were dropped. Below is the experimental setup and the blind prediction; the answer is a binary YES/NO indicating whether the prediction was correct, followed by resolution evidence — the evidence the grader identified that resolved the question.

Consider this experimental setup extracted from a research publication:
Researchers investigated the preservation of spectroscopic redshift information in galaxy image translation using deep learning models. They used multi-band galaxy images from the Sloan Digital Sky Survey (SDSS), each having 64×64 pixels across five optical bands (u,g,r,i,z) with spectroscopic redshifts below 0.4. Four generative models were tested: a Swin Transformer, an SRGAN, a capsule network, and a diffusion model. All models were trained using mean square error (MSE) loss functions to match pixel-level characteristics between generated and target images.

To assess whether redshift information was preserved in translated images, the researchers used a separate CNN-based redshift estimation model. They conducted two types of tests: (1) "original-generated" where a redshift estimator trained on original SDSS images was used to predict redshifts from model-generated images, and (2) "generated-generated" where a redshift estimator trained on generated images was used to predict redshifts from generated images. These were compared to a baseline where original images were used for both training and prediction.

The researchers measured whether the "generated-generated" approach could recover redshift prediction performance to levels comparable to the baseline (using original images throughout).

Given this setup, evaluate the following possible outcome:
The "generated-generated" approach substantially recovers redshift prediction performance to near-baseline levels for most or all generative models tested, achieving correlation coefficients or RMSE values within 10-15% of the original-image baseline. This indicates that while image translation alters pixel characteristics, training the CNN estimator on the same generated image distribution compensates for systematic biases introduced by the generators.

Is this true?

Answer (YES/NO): NO